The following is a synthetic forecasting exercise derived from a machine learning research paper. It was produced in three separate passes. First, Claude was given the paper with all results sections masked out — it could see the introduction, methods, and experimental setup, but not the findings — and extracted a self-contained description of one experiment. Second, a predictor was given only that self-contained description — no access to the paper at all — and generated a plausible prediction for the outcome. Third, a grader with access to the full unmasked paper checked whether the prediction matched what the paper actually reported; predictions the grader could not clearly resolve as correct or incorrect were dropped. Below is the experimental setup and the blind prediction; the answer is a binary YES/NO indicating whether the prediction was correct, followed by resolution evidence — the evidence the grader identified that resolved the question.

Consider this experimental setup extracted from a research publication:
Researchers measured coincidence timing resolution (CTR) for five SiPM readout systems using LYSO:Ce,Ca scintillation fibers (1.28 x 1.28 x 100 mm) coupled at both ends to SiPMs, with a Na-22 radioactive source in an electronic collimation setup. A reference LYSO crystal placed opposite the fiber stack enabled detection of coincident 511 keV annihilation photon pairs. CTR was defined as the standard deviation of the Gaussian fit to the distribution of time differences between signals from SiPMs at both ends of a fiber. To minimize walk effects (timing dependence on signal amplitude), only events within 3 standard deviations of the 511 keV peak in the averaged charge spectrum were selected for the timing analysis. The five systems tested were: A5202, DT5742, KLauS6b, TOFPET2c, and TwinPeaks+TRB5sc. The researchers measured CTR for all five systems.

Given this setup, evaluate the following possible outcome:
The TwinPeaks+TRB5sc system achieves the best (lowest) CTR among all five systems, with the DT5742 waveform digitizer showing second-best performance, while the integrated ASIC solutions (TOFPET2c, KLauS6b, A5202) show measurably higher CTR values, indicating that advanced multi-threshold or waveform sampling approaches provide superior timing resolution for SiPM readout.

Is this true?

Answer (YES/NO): NO